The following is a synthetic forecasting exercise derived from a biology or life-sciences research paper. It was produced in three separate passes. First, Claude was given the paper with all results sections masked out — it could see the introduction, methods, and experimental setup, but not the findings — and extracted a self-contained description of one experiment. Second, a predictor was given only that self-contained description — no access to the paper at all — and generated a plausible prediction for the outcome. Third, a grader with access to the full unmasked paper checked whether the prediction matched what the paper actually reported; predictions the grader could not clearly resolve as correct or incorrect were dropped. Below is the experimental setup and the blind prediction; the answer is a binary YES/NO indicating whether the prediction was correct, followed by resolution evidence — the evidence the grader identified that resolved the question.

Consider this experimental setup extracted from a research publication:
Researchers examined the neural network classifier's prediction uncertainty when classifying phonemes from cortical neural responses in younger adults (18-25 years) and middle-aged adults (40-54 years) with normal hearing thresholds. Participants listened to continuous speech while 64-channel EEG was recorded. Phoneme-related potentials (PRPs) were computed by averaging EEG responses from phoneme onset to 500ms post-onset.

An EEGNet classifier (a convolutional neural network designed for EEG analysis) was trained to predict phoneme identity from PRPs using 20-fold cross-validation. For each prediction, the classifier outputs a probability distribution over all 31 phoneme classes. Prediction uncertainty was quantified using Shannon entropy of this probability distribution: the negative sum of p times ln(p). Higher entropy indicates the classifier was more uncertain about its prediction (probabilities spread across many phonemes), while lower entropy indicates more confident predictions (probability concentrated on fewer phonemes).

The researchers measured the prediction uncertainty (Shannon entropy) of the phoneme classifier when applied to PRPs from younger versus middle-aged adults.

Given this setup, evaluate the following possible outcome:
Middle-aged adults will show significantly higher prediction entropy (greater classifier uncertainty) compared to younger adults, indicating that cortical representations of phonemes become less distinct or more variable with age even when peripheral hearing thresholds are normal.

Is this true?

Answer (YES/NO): YES